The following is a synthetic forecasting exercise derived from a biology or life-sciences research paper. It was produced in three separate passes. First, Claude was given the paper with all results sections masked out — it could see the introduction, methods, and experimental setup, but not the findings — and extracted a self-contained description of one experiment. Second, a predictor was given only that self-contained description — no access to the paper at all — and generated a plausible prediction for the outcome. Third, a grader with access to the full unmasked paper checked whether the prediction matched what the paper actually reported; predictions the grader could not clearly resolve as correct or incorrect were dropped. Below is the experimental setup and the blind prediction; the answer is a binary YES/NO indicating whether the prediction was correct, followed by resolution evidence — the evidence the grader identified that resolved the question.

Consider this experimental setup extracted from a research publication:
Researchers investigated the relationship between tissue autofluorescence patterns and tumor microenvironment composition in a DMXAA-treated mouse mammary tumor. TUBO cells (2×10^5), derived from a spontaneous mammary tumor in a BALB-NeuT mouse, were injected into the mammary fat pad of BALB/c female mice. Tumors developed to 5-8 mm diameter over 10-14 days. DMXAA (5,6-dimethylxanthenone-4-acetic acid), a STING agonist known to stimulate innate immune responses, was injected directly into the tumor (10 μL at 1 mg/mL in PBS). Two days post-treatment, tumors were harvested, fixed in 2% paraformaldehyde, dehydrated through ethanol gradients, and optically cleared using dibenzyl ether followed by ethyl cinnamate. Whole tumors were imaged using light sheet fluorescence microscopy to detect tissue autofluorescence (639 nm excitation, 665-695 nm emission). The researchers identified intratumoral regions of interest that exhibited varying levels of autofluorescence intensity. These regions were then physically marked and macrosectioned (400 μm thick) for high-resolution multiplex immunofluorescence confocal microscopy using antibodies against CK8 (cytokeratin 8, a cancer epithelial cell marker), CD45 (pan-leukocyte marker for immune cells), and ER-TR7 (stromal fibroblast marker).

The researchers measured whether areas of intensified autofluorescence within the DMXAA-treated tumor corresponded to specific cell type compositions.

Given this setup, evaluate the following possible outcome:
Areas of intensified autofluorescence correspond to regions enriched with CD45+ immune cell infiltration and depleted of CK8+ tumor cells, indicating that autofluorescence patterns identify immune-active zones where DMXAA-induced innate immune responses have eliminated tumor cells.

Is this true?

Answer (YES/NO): YES